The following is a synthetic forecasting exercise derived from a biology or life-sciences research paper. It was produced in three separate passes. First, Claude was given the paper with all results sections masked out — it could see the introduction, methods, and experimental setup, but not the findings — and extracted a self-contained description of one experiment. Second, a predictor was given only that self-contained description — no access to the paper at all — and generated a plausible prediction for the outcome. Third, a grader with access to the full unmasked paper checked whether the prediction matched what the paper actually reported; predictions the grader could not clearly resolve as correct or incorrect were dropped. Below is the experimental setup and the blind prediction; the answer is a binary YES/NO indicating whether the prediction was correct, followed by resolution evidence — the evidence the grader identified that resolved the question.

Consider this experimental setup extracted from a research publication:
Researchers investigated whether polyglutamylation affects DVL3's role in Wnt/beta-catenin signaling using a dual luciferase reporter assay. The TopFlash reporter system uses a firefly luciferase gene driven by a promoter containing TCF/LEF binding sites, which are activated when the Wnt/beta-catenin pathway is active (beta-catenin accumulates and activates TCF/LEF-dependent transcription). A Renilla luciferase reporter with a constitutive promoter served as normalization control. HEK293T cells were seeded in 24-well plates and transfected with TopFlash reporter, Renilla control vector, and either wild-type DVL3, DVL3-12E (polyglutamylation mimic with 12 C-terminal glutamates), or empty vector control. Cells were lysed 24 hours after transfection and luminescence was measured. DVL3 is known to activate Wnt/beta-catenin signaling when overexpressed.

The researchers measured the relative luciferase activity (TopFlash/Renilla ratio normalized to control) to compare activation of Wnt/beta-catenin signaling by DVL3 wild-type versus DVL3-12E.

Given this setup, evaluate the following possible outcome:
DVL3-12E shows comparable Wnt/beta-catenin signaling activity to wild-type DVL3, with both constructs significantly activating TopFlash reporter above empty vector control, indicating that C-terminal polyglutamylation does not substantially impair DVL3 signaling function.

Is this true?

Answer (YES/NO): YES